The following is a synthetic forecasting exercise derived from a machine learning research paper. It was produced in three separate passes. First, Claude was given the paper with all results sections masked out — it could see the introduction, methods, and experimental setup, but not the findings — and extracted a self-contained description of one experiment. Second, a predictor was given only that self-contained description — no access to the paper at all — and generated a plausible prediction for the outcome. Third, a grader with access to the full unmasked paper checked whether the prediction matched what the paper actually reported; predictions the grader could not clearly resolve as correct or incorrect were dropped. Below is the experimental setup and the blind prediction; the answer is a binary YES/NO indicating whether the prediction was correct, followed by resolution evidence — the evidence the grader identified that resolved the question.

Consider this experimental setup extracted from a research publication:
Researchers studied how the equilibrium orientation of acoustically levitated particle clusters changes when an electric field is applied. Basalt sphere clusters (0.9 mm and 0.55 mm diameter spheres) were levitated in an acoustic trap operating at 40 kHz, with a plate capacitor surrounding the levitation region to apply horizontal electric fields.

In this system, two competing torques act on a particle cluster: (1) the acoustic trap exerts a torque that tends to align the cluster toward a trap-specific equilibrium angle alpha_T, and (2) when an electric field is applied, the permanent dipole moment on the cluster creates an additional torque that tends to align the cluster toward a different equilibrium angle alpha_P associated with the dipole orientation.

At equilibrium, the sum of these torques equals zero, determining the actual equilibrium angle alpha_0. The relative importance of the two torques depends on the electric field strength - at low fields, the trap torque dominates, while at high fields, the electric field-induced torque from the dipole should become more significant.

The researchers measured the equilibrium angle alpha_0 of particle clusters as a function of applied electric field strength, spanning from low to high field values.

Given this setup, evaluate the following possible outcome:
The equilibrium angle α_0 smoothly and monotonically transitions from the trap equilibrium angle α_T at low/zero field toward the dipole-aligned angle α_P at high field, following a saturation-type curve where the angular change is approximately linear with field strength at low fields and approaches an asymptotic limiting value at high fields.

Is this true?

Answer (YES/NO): NO